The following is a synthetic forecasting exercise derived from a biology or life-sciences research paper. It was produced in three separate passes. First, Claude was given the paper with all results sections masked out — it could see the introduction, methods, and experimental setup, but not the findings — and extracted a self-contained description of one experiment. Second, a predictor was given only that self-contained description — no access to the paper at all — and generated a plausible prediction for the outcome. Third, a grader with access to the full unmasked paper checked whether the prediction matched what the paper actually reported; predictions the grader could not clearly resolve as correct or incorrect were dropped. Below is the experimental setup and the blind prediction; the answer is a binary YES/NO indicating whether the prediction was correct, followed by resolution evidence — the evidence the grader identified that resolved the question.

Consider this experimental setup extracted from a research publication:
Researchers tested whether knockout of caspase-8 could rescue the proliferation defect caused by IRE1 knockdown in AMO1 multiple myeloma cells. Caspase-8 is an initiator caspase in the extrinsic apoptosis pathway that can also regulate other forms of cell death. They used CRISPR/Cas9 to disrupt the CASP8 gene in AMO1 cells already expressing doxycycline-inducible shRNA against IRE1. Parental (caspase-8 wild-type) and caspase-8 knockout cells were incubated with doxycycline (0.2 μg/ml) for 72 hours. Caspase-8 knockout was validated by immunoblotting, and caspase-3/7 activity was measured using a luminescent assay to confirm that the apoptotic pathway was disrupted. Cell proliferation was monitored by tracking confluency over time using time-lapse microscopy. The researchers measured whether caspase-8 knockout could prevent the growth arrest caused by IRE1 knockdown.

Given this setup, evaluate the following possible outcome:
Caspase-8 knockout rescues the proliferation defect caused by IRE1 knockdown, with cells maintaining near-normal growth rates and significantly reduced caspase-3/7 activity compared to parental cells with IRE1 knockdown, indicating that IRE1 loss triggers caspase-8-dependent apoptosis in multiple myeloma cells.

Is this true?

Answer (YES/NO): NO